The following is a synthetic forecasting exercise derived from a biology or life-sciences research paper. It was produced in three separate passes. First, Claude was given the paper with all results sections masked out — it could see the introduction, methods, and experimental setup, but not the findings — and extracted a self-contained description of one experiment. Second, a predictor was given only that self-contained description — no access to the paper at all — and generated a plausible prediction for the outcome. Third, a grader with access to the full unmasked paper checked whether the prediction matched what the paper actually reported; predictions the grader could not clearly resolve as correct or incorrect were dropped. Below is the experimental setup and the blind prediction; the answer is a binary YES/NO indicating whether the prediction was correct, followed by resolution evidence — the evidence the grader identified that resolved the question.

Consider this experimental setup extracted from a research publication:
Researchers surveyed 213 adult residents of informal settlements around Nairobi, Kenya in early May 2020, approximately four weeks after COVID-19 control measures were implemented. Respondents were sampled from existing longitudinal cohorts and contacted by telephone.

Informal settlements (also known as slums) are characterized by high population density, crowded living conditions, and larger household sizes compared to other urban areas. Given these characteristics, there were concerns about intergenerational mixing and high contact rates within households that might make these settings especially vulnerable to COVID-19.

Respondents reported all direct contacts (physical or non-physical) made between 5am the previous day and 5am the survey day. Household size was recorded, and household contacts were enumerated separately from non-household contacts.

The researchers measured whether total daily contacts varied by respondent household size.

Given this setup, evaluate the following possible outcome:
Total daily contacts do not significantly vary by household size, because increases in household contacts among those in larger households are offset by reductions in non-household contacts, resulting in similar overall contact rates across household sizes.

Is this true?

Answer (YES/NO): NO